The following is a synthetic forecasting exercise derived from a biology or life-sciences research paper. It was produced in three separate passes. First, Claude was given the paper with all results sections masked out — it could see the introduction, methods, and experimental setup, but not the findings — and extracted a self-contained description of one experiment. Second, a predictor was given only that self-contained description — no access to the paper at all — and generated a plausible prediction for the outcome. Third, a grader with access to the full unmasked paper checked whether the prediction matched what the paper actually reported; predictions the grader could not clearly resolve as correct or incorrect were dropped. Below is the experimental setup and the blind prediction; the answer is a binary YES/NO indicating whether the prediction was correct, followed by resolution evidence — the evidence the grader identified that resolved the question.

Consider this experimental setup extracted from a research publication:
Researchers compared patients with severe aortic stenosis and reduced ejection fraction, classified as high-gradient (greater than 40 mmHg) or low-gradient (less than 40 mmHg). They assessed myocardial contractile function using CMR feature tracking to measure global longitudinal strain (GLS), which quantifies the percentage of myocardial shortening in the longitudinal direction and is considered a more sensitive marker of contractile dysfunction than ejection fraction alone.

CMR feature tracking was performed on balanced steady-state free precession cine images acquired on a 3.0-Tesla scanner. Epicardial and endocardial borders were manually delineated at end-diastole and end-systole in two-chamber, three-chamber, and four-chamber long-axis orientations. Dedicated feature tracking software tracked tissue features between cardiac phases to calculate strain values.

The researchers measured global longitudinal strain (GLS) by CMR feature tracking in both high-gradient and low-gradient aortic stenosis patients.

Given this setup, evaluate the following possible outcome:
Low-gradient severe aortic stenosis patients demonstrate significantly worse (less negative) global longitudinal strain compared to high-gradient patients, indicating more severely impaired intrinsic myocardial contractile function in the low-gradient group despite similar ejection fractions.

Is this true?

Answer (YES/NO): NO